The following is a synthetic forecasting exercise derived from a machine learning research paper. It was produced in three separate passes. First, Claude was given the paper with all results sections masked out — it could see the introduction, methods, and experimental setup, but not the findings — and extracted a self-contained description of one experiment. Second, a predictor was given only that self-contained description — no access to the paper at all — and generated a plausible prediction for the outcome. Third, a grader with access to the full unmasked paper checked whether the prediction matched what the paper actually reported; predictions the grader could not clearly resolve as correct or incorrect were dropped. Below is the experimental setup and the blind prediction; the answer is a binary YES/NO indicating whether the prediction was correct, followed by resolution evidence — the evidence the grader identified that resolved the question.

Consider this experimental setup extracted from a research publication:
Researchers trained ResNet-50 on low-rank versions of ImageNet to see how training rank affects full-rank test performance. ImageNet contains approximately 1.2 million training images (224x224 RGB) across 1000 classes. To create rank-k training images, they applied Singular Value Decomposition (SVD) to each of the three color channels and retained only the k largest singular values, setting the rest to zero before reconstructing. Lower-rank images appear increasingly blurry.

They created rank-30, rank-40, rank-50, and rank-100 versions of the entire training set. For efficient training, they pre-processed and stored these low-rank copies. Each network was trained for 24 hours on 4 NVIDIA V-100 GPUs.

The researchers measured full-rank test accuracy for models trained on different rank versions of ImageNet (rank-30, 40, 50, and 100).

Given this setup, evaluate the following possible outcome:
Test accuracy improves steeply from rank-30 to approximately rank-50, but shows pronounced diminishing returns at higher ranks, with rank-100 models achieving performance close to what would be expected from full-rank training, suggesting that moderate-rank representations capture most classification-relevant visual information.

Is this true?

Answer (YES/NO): NO